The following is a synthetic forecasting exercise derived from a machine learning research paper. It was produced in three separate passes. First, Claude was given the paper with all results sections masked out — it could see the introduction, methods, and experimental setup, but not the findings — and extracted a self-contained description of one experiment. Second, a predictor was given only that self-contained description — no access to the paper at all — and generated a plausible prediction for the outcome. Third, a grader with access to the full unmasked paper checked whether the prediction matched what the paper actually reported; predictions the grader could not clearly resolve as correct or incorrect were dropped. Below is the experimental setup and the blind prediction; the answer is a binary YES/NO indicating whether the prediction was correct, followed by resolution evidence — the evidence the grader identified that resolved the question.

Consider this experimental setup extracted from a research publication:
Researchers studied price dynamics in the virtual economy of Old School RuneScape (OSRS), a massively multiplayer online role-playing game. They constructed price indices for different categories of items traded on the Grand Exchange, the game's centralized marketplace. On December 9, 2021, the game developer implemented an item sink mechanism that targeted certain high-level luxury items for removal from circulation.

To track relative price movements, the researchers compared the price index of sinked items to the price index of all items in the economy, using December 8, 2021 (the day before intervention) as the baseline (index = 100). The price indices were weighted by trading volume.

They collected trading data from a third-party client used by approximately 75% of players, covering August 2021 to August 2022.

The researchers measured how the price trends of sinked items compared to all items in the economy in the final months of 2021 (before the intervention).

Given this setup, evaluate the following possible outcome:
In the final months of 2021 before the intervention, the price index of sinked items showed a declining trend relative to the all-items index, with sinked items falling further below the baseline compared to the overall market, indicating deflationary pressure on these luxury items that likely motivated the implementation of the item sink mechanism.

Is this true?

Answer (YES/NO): YES